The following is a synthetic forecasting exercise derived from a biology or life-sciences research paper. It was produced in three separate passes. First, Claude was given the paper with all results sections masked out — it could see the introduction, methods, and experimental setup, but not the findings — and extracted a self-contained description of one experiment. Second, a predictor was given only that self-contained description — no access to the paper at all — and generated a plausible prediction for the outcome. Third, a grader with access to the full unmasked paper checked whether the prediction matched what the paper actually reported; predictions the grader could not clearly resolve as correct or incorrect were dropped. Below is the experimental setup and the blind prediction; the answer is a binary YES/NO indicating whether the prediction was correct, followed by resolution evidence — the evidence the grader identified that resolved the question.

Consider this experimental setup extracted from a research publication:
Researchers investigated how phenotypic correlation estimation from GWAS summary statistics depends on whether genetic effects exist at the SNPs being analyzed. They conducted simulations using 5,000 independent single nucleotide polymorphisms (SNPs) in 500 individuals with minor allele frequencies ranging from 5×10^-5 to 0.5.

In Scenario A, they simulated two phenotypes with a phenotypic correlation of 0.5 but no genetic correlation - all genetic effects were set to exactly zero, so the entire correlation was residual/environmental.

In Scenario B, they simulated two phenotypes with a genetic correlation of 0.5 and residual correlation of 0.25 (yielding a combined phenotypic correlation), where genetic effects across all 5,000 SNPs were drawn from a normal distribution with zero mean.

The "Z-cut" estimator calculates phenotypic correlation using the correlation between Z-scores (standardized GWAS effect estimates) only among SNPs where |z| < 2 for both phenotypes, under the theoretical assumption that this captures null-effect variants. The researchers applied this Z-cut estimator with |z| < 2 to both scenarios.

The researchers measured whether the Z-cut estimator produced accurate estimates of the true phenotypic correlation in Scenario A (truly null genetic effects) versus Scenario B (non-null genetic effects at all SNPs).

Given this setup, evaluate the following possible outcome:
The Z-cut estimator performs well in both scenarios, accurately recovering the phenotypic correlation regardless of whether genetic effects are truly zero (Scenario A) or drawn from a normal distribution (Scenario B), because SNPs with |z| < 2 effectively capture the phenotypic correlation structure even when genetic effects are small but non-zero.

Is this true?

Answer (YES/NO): NO